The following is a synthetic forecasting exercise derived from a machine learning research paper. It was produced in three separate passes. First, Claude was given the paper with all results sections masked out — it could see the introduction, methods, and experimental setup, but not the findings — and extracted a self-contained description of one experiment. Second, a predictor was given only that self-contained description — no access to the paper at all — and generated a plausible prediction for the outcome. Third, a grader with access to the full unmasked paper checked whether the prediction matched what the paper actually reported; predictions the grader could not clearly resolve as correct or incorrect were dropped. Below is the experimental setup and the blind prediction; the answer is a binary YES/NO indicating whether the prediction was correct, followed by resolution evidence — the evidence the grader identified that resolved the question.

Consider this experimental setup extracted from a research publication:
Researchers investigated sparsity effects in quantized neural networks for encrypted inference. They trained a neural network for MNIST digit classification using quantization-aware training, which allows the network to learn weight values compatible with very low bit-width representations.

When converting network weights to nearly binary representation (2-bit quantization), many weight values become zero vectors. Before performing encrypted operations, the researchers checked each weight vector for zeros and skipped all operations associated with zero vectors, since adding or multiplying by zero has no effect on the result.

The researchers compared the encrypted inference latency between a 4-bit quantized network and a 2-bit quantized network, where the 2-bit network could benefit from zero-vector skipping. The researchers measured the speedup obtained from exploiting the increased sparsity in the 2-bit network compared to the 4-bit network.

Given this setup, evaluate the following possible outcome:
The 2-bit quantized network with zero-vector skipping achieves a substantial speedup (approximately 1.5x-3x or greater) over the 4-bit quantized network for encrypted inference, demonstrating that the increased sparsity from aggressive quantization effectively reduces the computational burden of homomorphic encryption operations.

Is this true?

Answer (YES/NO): NO